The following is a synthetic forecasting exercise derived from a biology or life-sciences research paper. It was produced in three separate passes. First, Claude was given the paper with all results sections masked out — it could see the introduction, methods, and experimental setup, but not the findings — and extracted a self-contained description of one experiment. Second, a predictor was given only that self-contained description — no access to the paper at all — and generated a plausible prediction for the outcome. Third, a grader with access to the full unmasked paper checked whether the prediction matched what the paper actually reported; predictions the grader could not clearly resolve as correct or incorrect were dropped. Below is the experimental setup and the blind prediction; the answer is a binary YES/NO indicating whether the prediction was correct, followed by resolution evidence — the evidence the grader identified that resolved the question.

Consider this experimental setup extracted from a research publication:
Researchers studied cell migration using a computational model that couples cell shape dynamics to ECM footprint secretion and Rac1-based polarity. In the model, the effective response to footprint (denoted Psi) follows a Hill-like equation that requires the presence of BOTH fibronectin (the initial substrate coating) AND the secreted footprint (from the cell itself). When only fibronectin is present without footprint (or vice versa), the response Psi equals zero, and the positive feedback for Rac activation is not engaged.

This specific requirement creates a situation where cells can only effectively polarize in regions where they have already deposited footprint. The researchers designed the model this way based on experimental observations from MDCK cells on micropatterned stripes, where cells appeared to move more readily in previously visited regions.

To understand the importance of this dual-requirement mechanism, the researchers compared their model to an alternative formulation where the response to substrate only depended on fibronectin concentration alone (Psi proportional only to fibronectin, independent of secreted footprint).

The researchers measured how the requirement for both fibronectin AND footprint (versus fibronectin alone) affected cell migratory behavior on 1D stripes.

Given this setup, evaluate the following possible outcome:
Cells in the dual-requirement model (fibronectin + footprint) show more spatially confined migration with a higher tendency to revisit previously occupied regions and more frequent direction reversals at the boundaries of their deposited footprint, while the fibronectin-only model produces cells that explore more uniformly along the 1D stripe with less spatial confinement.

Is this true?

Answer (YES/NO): YES